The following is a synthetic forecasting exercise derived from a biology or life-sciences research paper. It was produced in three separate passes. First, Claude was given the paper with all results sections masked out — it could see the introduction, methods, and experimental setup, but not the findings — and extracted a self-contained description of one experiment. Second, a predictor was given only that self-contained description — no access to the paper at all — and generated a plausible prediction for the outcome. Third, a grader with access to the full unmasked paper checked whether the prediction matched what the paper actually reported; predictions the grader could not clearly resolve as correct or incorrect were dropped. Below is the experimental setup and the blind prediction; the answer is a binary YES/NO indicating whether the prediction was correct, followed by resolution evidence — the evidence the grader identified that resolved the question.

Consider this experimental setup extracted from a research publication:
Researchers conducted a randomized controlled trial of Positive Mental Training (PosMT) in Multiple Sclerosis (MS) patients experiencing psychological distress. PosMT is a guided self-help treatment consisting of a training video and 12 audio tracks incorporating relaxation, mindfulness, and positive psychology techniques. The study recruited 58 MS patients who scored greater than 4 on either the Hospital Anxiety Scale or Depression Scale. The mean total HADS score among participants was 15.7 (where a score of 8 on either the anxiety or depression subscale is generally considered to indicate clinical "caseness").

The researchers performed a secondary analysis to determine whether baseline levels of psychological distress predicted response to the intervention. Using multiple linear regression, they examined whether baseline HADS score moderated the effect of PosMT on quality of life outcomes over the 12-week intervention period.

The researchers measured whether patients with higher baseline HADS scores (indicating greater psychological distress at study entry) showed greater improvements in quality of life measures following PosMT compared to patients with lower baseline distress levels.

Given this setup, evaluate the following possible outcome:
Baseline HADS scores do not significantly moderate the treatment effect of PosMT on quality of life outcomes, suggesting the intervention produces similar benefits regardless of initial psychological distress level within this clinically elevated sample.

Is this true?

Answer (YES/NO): YES